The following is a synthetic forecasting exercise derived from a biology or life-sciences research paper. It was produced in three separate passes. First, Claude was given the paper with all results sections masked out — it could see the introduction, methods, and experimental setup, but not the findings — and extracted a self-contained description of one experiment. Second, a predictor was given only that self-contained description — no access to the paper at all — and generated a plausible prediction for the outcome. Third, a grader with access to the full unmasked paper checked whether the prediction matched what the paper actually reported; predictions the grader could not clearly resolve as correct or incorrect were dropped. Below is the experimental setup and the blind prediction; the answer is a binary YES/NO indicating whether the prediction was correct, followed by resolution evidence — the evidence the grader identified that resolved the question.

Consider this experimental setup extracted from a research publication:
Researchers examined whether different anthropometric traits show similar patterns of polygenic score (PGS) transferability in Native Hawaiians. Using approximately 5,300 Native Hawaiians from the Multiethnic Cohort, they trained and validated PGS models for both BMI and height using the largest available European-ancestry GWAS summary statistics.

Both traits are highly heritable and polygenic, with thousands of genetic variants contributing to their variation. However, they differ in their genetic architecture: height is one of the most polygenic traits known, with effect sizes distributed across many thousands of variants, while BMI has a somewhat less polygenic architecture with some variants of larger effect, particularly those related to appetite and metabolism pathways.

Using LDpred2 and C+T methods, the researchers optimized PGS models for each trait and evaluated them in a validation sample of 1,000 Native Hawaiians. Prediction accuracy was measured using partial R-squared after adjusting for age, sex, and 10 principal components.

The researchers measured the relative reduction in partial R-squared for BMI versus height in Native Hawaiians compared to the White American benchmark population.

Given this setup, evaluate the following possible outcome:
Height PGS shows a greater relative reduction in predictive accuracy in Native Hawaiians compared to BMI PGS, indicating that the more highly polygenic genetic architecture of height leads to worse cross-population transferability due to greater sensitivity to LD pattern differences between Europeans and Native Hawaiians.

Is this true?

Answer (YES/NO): NO